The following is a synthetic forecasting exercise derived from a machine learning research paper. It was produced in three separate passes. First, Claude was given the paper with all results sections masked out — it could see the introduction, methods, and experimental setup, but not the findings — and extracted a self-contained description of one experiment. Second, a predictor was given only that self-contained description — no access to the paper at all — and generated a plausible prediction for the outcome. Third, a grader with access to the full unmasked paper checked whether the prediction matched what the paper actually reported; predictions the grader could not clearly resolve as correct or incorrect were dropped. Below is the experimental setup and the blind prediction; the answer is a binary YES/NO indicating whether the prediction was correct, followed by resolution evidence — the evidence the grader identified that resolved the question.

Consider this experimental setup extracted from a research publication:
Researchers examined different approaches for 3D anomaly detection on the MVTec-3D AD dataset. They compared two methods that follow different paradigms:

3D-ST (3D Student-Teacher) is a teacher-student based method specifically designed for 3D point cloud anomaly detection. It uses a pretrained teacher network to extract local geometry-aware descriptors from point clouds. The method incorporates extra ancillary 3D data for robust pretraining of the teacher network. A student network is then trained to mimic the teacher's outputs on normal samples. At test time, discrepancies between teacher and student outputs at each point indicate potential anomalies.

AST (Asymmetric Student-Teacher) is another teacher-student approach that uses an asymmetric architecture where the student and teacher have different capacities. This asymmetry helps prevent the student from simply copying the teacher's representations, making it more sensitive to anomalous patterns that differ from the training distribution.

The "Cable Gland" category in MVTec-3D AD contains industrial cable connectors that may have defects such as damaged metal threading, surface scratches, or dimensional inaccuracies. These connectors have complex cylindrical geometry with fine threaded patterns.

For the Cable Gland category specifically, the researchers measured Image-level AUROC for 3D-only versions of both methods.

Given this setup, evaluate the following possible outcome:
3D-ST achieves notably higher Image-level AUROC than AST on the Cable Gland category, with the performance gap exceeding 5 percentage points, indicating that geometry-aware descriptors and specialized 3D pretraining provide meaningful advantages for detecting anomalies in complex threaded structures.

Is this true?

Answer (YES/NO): NO